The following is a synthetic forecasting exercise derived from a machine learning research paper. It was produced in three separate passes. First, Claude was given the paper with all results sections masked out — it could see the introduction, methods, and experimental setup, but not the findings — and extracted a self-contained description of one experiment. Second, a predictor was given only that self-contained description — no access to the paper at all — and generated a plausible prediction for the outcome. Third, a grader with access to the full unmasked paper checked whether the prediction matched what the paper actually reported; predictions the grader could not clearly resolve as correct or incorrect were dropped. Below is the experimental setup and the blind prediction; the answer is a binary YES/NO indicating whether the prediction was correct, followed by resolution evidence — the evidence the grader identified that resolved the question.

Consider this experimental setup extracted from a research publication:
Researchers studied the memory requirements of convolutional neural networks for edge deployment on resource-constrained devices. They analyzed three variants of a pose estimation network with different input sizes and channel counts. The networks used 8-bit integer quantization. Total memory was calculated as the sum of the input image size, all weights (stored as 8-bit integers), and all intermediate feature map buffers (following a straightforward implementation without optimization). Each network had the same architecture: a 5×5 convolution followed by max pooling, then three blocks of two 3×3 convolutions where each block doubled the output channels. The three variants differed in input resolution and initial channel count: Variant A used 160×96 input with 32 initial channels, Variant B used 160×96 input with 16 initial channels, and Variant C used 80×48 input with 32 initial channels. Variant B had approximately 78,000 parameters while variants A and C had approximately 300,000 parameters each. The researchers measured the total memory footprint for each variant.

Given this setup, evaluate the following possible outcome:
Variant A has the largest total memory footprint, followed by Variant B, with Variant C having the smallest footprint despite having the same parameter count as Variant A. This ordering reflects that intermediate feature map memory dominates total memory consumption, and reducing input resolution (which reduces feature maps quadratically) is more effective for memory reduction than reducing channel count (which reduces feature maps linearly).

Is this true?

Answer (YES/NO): NO